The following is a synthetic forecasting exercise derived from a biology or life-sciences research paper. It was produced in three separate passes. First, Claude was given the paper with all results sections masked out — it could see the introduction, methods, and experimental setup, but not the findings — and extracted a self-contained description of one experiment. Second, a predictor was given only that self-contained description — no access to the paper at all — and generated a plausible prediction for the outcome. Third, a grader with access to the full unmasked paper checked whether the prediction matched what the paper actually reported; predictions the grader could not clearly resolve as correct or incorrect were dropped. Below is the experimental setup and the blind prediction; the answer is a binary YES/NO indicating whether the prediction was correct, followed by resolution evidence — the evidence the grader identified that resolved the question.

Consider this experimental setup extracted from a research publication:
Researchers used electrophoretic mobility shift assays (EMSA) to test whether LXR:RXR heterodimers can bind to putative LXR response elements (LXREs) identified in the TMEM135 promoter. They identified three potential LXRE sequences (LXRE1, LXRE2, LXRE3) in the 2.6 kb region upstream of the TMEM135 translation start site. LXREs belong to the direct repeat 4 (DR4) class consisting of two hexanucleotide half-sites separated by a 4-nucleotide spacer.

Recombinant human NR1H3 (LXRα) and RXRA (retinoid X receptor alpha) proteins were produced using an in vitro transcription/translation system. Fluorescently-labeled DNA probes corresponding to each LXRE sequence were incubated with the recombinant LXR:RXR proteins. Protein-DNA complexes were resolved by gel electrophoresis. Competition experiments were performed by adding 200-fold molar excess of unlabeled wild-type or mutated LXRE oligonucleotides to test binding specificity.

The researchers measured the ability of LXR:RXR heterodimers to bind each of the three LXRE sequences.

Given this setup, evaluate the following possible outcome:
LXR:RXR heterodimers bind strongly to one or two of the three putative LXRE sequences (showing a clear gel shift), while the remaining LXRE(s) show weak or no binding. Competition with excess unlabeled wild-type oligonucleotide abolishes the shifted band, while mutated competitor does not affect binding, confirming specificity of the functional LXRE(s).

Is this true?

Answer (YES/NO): NO